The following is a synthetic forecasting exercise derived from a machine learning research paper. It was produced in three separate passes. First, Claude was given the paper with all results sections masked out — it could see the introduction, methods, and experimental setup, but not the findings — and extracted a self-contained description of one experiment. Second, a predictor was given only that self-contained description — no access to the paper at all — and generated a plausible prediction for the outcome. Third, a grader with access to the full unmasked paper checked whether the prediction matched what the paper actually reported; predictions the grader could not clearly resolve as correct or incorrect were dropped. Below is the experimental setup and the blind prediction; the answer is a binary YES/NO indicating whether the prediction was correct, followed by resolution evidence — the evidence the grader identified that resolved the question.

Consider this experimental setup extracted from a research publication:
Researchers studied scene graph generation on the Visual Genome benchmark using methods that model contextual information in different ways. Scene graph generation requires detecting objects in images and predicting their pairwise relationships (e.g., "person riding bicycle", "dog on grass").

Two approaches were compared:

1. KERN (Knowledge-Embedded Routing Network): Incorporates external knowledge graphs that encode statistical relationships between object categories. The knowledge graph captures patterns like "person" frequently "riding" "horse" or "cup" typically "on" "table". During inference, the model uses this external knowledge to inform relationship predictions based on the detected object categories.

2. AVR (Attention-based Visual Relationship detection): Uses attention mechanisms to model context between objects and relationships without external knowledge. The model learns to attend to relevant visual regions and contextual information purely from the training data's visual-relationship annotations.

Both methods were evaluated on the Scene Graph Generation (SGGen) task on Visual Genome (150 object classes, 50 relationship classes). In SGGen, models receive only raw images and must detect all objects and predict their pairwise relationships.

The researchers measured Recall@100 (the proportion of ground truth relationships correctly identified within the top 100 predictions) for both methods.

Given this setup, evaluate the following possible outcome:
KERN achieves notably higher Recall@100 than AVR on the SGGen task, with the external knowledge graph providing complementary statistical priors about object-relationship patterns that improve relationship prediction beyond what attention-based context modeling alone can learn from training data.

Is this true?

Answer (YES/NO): YES